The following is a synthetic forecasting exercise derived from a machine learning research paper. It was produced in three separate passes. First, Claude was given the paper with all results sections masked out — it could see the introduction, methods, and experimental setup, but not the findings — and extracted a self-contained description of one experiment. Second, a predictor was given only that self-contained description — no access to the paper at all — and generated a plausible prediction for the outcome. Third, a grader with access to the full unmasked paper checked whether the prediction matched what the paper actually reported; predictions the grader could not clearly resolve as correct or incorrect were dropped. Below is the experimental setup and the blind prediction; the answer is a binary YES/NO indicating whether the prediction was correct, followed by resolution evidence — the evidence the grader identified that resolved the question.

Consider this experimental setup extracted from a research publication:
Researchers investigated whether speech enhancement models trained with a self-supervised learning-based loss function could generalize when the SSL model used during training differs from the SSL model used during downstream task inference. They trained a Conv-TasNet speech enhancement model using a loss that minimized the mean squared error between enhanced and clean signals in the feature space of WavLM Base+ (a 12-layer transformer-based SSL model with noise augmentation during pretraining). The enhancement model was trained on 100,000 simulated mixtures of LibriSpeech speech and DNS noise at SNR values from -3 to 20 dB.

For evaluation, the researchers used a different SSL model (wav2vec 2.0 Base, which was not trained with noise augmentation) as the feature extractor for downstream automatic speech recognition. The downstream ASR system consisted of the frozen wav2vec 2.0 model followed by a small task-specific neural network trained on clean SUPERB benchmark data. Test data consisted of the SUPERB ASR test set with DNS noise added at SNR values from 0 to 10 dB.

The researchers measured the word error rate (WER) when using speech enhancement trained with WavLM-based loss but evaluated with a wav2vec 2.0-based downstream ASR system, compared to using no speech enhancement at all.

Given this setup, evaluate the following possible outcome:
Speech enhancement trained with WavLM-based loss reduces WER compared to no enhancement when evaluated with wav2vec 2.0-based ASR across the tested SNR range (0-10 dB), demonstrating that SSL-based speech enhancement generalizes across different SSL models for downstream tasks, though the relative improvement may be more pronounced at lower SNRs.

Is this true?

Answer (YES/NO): NO